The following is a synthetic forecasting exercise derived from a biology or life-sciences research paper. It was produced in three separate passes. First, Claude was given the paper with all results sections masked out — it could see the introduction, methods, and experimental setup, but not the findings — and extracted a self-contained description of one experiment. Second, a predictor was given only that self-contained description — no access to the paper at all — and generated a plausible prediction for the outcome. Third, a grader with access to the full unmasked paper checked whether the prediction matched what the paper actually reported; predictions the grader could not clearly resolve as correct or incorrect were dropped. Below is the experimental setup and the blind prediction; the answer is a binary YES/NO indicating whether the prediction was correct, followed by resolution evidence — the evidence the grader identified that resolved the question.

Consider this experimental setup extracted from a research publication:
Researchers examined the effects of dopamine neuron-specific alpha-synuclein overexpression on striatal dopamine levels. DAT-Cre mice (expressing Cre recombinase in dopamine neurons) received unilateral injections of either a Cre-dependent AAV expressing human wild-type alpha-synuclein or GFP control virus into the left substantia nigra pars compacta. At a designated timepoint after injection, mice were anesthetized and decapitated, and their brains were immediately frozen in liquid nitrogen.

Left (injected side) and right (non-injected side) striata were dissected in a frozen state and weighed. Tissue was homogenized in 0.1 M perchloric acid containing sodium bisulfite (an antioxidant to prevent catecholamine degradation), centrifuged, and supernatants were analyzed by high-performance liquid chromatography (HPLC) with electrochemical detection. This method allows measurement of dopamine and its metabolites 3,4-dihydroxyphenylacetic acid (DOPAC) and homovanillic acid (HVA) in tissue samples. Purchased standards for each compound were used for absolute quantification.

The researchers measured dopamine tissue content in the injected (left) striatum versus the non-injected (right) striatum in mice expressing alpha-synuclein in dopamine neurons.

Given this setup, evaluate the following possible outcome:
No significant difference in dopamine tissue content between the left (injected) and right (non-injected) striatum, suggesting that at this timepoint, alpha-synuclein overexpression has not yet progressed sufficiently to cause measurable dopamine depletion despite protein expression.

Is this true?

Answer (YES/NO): NO